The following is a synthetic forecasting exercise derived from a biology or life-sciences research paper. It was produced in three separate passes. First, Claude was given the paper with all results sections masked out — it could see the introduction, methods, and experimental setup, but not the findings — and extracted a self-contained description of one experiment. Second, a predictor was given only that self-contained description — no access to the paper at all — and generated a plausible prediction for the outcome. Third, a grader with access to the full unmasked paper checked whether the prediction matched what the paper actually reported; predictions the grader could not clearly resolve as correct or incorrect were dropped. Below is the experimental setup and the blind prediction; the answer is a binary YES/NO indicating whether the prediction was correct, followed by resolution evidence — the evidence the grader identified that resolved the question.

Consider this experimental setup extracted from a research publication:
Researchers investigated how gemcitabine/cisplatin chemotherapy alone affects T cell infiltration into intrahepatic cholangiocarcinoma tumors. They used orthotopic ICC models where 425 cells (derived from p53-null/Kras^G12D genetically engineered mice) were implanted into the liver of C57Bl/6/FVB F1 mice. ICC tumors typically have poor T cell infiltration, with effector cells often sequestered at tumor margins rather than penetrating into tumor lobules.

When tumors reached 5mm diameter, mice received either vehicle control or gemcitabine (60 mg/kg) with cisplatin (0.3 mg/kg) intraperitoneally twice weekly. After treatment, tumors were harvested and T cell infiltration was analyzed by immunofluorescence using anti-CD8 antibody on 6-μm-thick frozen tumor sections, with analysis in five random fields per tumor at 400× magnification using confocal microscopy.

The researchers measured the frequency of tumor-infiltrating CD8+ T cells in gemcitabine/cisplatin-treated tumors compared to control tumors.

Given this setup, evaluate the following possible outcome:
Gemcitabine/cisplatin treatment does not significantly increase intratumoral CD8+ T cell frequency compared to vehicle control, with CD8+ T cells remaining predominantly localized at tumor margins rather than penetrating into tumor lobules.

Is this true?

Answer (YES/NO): NO